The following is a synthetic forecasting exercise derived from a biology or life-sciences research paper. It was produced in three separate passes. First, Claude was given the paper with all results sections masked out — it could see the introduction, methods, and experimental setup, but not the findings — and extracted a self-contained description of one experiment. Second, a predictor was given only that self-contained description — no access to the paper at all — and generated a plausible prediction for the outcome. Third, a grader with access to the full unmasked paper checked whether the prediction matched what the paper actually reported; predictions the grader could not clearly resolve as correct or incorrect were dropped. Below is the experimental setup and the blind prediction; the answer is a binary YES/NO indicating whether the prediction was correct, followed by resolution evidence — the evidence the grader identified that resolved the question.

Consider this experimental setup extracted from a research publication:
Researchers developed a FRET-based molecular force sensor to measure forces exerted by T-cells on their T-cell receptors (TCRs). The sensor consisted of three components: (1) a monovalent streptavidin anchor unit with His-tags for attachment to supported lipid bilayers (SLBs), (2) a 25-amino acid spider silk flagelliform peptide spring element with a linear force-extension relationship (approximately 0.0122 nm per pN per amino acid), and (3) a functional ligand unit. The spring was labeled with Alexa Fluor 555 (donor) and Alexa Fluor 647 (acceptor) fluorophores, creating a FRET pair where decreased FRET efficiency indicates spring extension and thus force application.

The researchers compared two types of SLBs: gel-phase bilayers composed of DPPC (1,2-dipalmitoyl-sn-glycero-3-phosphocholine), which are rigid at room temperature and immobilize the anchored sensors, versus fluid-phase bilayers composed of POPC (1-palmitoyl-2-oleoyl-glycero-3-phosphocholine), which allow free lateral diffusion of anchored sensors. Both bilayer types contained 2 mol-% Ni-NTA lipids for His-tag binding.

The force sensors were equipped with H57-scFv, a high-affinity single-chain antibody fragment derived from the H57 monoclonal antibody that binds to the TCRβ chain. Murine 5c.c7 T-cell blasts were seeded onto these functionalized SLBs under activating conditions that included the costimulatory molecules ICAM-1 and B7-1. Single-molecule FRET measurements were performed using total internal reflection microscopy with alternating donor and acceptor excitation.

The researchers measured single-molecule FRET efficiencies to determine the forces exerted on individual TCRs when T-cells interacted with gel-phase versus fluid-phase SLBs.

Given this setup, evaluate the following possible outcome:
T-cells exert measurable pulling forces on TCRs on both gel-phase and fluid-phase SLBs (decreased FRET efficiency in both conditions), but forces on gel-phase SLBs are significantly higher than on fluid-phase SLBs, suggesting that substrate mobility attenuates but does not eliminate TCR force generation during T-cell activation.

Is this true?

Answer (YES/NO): NO